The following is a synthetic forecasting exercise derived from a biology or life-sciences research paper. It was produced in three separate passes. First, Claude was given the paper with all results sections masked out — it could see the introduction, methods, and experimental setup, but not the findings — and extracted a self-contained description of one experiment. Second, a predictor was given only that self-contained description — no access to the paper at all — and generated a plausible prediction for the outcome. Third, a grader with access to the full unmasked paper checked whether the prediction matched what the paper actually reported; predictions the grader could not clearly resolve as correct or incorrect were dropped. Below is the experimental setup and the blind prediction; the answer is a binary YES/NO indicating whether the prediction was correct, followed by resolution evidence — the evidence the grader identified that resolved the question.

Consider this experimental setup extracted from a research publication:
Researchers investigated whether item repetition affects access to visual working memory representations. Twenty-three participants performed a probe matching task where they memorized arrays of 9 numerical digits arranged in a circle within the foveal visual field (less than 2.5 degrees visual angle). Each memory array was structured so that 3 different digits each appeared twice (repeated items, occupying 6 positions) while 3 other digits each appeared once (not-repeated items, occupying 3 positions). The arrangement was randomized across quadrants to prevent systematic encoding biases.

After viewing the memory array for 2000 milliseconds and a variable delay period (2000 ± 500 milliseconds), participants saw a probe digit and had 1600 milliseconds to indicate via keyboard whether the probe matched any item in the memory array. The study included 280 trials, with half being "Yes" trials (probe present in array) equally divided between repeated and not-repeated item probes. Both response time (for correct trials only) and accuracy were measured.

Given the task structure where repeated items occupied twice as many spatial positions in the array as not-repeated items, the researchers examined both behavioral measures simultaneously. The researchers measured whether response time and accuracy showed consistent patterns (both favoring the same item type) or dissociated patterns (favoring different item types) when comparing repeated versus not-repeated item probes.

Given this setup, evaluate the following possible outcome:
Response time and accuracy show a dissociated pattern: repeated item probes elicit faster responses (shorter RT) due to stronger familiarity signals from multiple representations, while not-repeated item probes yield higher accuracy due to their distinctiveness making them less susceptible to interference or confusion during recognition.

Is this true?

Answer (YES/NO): NO